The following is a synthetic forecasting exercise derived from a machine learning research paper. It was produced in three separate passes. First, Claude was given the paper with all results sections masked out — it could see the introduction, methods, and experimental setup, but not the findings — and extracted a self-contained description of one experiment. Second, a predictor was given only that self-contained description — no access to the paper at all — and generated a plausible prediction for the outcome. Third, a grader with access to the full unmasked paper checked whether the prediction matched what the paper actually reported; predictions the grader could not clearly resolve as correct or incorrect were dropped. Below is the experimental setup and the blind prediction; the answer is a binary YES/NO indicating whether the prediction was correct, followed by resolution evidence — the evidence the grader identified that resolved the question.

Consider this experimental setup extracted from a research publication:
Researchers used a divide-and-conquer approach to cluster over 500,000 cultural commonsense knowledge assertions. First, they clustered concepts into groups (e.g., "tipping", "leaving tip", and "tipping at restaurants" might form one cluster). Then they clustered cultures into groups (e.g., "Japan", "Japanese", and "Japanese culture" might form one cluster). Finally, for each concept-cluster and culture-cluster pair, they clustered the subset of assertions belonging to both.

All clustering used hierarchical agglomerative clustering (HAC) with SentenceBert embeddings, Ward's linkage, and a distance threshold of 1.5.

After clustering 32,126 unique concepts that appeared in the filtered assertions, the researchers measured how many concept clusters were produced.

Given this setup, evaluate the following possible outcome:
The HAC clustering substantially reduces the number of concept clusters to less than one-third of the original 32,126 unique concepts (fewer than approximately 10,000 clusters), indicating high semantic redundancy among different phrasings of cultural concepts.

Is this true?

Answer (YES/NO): YES